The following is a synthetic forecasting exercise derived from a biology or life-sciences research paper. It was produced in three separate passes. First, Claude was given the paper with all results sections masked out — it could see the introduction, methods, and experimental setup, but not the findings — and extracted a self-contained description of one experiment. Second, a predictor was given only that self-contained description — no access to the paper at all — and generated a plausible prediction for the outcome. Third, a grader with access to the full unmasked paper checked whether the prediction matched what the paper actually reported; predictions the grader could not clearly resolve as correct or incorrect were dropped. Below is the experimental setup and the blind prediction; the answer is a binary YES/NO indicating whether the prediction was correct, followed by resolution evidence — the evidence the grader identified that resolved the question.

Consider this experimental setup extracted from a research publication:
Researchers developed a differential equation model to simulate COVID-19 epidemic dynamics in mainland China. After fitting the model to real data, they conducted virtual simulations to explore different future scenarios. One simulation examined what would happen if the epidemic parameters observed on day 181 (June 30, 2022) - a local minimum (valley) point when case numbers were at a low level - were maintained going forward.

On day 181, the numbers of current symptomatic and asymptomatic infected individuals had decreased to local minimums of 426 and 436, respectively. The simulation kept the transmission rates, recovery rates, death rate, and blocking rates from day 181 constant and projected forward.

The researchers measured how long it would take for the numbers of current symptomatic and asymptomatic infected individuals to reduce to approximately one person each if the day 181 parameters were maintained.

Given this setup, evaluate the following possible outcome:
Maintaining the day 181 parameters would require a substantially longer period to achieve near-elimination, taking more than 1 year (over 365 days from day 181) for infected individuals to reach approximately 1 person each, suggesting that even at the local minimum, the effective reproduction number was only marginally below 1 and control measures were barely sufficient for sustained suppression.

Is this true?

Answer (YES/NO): NO